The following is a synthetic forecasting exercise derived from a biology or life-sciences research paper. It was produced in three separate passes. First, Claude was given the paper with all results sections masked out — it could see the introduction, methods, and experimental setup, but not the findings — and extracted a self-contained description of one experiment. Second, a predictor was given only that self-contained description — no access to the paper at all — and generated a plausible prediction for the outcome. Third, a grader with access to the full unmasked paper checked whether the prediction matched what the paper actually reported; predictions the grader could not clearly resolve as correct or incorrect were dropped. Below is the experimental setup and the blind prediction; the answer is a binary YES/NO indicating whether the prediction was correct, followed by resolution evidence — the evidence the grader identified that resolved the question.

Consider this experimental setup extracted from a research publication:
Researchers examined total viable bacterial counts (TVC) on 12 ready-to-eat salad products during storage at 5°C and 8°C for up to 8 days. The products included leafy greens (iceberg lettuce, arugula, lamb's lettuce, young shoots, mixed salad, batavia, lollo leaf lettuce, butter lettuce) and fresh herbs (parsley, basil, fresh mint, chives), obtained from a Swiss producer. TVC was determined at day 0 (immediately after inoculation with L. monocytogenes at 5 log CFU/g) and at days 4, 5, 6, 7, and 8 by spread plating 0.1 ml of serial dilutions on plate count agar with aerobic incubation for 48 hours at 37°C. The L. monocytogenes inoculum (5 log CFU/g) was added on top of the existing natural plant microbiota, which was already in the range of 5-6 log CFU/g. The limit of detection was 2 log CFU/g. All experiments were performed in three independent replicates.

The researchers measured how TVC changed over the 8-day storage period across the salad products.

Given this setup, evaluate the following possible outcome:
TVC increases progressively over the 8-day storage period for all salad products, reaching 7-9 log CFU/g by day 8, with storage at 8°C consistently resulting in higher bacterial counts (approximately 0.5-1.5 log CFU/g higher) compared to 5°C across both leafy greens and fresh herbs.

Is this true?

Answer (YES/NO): NO